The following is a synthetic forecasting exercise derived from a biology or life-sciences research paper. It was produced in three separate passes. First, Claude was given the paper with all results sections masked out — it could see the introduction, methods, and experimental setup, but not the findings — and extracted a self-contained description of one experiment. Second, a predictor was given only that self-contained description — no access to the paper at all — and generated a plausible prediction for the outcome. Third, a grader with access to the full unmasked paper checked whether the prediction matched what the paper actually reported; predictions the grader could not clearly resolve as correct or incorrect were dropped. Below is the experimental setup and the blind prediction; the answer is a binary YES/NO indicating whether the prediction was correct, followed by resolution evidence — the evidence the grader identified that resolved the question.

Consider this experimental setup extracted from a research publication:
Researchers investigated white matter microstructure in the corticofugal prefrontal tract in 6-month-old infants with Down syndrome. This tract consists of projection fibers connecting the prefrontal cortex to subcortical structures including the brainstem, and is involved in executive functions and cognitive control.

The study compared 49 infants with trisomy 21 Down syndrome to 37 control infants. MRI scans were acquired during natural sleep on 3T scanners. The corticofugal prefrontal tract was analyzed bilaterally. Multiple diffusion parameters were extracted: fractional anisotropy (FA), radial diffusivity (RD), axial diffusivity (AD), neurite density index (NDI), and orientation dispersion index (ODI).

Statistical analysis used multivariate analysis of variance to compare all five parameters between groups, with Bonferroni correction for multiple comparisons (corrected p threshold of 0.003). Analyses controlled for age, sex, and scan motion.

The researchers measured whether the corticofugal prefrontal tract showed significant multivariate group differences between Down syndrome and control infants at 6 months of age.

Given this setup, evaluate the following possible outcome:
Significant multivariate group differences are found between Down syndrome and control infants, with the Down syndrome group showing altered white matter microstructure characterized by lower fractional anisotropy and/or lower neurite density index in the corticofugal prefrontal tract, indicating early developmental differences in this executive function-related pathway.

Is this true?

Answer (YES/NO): NO